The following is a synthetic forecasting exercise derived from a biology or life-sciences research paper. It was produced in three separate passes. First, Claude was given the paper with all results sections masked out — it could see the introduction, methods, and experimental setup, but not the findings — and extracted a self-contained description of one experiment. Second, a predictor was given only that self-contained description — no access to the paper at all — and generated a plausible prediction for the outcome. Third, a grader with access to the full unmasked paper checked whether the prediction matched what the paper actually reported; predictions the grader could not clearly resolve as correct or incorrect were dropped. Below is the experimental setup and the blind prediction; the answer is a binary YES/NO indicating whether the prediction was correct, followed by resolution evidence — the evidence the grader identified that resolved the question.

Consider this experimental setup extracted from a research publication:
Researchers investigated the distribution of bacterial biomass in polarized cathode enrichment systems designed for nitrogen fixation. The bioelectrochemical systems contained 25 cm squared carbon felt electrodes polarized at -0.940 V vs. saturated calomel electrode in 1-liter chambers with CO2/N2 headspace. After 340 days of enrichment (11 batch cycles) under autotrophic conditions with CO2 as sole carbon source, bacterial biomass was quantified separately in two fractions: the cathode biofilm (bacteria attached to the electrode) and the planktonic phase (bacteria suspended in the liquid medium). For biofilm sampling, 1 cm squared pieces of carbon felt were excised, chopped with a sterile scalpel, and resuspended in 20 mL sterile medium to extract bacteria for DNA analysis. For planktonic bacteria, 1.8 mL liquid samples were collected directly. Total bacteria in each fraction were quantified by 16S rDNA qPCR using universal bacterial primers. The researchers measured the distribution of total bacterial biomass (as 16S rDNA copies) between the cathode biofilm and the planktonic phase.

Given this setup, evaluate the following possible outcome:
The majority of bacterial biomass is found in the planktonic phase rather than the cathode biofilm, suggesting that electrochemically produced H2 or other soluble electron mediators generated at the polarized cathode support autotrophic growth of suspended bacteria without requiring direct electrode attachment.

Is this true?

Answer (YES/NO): NO